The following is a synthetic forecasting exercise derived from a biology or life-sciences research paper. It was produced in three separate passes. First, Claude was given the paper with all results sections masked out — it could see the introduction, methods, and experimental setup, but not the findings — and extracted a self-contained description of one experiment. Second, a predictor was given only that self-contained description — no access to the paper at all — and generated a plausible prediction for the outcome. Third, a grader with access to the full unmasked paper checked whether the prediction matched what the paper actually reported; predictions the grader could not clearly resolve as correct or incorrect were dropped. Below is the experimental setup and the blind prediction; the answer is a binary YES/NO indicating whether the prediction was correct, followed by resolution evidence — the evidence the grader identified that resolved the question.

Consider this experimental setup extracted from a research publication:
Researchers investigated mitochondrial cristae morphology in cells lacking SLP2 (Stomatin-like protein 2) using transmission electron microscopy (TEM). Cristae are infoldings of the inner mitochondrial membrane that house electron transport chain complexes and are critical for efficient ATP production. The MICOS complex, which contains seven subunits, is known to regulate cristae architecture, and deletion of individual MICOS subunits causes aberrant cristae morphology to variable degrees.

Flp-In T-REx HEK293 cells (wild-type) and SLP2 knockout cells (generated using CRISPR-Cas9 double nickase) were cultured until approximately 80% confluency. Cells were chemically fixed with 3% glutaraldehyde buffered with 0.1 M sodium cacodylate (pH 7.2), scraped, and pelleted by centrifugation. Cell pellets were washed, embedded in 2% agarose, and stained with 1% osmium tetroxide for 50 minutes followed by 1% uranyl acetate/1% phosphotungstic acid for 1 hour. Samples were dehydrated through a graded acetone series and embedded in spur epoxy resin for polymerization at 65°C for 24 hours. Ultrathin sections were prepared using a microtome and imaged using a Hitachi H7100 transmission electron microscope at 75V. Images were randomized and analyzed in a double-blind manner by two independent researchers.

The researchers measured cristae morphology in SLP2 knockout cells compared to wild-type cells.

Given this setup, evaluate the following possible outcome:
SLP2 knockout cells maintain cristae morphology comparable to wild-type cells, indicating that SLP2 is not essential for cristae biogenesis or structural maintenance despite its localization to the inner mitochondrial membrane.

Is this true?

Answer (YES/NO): NO